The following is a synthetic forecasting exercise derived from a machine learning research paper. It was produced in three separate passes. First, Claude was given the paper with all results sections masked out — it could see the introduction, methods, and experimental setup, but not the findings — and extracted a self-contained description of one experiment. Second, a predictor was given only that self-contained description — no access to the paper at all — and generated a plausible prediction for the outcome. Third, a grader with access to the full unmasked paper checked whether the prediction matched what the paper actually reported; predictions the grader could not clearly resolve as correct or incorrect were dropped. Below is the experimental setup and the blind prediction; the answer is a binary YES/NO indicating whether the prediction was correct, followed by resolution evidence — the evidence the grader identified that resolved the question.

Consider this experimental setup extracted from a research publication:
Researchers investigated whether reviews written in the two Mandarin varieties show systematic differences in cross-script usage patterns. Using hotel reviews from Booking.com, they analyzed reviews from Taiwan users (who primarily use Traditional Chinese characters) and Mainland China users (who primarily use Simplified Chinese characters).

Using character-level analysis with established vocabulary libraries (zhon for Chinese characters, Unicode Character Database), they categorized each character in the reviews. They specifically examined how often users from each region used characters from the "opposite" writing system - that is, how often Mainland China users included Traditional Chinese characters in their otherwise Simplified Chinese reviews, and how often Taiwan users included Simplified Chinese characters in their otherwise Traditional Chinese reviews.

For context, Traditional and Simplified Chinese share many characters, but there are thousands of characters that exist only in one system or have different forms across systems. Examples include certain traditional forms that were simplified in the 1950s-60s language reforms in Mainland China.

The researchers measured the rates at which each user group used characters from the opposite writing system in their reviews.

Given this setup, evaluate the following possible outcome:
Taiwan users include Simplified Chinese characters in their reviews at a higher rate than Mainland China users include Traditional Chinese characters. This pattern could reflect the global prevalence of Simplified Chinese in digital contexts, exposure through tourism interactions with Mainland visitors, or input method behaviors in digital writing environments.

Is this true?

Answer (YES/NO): NO